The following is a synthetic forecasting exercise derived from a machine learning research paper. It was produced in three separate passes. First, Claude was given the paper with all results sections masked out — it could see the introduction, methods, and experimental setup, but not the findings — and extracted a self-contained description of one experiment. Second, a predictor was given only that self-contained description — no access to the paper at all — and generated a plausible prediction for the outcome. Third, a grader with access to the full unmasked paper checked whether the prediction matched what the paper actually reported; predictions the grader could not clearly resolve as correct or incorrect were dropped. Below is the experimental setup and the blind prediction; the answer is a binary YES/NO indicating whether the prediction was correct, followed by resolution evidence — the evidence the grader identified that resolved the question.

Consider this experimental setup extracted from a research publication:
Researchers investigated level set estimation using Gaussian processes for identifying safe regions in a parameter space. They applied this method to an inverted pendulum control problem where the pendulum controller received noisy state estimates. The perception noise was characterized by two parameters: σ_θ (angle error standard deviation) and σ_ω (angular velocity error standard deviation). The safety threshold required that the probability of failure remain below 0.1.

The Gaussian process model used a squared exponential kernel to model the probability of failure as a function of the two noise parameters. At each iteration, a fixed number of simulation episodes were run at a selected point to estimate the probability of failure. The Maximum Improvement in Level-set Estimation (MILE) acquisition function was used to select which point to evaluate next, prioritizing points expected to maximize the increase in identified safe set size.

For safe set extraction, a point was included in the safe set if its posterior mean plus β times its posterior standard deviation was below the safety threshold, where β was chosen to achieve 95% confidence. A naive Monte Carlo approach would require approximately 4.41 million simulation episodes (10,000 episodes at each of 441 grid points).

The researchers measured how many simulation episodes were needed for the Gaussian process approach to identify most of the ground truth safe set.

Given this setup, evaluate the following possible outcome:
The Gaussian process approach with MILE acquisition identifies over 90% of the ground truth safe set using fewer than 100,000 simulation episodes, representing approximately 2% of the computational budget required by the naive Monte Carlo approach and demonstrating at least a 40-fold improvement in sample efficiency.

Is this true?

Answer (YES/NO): NO